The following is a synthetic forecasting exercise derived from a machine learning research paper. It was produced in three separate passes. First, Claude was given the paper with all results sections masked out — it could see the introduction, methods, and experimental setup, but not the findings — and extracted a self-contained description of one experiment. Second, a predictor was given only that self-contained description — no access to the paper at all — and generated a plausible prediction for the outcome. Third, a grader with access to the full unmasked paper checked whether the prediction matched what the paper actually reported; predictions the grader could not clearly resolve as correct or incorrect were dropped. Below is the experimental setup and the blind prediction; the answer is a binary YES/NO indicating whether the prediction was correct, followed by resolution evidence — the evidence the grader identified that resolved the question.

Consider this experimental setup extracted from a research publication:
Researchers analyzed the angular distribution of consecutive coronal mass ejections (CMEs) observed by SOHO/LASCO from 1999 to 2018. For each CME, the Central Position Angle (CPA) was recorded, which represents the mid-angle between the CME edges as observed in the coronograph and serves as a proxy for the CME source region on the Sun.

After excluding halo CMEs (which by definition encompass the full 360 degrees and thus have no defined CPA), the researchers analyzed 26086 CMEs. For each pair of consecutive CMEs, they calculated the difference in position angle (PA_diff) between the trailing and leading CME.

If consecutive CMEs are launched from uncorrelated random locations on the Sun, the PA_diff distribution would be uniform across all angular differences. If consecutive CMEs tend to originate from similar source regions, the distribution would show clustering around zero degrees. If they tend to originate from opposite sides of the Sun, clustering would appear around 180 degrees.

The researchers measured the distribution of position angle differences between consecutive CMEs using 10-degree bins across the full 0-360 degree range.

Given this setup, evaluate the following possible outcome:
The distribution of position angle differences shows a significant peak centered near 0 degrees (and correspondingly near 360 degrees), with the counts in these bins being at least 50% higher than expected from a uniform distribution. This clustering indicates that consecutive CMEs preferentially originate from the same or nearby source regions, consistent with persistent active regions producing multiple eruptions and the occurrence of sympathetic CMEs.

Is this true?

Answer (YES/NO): YES